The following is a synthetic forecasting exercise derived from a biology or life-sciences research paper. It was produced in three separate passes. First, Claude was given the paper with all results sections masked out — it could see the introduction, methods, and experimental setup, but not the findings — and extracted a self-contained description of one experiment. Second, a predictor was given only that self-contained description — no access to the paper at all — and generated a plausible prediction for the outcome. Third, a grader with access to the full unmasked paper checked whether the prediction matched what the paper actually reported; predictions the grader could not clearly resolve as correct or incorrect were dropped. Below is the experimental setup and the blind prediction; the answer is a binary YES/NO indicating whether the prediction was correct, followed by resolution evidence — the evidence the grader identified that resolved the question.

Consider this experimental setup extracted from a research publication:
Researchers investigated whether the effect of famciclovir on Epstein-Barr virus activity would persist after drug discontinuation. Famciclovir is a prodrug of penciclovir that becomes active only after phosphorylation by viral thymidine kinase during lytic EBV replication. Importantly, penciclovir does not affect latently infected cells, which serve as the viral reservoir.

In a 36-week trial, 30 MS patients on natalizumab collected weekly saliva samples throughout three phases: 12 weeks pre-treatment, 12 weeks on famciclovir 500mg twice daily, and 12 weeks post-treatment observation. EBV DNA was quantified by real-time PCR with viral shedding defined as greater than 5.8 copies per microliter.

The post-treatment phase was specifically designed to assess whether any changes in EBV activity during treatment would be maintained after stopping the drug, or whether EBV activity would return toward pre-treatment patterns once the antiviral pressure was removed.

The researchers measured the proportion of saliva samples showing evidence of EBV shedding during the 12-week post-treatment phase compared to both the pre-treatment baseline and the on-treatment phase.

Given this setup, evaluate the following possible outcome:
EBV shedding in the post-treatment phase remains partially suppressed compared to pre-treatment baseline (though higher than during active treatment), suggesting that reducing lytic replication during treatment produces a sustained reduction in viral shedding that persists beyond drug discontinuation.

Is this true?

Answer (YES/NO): NO